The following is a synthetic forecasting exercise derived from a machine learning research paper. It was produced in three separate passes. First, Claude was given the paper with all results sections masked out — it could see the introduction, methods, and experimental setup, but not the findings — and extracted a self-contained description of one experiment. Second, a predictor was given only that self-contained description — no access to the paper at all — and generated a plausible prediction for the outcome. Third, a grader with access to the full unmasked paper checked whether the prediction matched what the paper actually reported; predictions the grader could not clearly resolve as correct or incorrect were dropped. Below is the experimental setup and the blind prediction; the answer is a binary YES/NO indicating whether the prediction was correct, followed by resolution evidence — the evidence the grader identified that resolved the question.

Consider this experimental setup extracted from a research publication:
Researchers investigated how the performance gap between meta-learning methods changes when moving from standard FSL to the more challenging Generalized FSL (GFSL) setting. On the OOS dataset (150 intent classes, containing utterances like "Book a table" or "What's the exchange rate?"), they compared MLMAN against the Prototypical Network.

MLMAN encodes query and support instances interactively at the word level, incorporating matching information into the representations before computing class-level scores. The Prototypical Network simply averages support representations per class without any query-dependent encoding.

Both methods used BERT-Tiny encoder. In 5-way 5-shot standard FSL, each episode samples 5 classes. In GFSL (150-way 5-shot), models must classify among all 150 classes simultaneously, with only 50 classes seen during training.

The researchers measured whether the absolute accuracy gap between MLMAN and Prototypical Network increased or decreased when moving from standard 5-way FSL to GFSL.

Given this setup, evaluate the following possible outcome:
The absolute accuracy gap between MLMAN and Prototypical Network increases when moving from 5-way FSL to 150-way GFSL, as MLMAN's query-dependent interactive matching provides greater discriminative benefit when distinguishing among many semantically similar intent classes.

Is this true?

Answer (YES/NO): YES